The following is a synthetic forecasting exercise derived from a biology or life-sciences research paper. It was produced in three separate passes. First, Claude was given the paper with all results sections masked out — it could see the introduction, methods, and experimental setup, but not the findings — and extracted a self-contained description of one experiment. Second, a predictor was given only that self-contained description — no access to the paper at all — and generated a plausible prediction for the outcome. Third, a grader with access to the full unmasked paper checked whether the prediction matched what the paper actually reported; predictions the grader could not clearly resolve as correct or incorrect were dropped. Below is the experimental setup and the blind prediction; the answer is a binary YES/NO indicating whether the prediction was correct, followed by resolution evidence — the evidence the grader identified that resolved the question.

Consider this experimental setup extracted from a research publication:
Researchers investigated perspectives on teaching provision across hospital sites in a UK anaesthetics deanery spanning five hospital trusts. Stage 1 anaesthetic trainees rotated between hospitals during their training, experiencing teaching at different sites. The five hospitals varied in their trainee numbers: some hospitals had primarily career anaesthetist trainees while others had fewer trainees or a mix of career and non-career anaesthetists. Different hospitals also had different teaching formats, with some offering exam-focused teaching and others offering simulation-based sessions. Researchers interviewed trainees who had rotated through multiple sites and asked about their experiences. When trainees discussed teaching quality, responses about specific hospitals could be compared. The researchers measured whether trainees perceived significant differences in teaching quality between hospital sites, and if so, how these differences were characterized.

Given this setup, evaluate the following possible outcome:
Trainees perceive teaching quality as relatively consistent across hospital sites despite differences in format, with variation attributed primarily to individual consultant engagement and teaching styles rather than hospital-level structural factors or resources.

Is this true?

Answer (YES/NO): NO